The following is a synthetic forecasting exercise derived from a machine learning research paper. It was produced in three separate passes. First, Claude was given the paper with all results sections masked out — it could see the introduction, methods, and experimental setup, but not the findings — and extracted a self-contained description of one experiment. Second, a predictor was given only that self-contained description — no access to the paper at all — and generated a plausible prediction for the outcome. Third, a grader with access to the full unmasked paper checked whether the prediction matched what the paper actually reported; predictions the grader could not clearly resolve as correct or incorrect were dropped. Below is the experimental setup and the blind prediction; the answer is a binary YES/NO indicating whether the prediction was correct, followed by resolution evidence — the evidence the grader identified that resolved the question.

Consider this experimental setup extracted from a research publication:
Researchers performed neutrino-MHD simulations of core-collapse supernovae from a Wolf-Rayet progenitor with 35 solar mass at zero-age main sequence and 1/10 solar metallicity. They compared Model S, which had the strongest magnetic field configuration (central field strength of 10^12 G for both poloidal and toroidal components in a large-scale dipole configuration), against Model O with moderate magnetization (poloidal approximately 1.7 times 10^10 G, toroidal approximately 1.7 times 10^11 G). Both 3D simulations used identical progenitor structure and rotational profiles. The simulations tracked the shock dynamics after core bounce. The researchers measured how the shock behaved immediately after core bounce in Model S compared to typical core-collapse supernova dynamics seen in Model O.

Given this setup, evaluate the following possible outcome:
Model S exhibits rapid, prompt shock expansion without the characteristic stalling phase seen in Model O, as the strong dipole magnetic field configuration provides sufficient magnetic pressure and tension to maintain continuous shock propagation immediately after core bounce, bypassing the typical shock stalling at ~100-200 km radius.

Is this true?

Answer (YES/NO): YES